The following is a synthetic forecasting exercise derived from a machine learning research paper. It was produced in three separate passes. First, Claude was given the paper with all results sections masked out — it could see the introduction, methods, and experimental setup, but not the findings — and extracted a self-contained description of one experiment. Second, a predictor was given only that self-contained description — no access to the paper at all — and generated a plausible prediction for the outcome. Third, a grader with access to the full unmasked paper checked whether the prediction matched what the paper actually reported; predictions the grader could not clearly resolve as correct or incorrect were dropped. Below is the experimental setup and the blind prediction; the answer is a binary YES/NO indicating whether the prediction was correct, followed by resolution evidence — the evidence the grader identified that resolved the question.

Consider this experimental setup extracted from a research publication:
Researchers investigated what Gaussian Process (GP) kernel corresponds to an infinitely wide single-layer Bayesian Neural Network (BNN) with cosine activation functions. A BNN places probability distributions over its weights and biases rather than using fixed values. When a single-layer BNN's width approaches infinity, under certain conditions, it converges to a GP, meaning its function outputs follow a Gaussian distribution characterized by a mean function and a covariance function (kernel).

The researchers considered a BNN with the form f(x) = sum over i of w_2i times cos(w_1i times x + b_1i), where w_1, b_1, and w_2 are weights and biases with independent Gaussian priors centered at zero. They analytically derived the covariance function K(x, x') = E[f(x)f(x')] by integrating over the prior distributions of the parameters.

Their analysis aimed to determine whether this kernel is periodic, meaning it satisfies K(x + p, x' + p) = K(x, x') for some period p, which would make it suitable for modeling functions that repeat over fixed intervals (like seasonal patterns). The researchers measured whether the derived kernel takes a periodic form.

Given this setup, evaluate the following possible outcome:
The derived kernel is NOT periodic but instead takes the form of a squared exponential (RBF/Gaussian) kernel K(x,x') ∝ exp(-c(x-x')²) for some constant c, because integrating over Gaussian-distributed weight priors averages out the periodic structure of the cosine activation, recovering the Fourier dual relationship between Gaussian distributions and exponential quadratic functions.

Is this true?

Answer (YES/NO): NO